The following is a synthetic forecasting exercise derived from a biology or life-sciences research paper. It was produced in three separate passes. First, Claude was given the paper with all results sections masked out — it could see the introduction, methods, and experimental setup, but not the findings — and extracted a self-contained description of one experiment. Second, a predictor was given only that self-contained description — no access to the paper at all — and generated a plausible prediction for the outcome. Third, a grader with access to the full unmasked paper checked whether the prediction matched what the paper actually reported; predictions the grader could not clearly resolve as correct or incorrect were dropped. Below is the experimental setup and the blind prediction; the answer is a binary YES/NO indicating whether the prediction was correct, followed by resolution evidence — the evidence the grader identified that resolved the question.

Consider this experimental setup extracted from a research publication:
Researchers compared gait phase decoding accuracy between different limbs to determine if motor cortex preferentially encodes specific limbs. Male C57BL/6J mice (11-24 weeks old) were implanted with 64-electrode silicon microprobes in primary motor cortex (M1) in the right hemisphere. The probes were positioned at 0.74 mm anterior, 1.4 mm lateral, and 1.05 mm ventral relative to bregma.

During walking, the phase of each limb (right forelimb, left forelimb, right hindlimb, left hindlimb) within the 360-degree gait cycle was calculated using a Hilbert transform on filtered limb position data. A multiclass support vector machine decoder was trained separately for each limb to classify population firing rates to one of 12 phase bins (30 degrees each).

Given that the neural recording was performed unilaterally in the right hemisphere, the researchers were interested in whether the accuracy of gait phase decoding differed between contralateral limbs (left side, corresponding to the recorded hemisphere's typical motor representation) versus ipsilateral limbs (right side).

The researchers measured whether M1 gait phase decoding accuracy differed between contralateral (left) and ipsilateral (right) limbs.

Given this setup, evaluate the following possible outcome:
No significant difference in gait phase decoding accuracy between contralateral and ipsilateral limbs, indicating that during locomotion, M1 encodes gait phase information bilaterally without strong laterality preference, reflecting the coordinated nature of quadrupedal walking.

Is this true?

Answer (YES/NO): NO